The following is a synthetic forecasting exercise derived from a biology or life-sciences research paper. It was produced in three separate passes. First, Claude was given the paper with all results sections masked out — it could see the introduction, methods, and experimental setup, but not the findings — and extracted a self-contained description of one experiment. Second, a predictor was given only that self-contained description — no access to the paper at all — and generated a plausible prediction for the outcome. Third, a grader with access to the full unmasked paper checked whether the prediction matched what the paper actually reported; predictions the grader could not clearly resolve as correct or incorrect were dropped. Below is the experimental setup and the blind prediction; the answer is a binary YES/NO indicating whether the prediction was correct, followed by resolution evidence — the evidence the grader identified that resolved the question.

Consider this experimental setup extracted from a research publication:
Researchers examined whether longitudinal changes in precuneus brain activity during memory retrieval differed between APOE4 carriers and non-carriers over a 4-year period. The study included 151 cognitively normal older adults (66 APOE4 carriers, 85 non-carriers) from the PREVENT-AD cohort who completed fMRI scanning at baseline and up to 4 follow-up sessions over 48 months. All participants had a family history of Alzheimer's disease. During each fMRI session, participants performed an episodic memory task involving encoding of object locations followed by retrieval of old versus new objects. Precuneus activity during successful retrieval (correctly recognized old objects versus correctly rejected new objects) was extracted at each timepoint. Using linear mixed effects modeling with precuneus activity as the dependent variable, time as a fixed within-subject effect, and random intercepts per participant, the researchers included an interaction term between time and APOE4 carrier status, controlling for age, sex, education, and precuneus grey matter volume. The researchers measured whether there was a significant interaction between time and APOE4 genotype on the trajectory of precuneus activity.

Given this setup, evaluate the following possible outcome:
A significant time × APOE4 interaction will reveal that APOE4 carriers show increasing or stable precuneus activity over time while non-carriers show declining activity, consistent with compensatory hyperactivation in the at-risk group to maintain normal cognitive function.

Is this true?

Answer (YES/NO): NO